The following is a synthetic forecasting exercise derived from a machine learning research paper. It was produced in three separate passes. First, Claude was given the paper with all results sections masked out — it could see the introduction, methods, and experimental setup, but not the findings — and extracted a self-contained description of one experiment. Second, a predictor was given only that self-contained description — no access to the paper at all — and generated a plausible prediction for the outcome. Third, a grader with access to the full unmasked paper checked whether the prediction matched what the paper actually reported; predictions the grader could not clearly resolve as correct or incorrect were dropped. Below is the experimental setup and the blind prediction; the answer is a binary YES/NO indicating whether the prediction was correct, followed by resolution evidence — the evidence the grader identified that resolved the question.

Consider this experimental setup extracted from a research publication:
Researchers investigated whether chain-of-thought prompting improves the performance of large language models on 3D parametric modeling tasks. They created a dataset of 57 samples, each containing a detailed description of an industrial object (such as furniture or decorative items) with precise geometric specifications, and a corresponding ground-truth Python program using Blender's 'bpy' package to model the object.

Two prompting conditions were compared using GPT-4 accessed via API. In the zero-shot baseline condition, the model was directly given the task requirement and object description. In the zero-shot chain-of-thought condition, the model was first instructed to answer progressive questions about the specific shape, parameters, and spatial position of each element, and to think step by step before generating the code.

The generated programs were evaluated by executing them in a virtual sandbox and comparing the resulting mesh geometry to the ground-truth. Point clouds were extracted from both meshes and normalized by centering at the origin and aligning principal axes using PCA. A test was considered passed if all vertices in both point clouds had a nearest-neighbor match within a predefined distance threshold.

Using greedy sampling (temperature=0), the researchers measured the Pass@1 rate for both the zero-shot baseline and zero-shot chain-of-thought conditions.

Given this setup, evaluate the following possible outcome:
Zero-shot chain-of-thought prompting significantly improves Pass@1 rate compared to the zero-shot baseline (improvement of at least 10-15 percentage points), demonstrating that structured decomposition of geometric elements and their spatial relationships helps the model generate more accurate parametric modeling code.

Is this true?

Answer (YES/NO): NO